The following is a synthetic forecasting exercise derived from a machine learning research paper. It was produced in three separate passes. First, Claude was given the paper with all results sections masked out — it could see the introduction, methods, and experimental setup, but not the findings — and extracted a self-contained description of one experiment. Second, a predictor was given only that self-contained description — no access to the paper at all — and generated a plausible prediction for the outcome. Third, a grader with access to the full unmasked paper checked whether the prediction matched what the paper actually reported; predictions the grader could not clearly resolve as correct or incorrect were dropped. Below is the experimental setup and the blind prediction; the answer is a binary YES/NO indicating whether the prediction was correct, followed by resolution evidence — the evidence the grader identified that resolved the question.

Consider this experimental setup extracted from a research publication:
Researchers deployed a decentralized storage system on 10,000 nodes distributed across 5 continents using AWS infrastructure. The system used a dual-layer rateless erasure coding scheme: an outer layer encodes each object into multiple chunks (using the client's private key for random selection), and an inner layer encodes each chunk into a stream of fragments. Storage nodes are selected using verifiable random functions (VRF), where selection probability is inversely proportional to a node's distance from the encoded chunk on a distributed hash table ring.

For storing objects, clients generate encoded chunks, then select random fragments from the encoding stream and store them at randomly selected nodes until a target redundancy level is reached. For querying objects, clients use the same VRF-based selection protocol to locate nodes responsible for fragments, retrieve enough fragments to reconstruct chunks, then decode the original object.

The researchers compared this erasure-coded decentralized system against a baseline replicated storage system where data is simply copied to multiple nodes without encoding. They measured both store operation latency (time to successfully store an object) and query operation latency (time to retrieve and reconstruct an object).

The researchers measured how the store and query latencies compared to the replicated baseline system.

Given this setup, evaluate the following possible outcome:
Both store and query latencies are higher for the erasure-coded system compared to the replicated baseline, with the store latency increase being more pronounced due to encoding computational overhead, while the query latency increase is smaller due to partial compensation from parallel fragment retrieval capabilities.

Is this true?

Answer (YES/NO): NO